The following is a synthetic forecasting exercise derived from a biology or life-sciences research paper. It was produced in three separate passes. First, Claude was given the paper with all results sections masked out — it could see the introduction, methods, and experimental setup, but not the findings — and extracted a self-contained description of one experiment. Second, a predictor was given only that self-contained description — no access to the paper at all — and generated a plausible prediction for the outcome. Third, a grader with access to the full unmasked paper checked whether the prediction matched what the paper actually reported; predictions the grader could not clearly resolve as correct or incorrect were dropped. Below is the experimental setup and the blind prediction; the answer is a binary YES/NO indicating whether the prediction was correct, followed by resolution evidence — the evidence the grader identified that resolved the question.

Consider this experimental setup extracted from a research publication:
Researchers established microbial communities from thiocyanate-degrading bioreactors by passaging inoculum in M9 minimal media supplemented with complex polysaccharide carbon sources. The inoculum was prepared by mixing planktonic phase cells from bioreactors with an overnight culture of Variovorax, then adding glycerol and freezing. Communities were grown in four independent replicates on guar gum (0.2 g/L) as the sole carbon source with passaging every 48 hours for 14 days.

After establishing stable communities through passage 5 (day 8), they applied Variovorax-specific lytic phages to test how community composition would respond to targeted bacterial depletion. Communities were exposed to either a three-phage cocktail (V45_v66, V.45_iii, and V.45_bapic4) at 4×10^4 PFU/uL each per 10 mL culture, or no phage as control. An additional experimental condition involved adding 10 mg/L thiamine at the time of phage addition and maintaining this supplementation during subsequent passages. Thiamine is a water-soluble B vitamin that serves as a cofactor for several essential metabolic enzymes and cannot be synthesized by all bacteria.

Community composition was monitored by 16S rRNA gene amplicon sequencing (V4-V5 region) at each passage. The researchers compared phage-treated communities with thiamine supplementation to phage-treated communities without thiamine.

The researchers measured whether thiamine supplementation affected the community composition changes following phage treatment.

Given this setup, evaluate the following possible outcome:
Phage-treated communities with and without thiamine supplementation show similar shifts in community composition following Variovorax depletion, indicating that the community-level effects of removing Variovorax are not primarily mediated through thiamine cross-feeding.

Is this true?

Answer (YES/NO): NO